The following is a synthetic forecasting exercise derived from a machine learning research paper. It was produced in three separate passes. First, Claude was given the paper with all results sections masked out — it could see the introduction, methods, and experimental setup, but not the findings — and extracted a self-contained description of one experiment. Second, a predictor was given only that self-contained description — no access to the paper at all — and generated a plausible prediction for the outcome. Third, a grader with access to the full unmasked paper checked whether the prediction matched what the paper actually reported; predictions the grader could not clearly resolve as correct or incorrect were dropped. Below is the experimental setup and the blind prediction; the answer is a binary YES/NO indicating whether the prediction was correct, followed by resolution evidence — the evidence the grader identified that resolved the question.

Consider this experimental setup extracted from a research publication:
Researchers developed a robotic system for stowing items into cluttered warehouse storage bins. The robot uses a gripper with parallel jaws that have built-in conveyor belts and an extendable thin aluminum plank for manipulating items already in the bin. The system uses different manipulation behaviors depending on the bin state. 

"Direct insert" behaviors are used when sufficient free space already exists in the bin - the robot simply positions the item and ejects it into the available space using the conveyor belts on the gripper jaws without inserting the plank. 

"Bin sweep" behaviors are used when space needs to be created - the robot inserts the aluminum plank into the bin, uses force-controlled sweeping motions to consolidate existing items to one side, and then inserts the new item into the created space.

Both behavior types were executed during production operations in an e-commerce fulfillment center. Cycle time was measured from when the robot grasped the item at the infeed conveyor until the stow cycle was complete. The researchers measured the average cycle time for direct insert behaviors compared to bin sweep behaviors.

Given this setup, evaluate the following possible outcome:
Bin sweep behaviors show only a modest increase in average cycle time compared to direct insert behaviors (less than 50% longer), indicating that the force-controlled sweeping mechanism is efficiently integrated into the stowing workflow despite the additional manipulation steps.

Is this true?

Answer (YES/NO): YES